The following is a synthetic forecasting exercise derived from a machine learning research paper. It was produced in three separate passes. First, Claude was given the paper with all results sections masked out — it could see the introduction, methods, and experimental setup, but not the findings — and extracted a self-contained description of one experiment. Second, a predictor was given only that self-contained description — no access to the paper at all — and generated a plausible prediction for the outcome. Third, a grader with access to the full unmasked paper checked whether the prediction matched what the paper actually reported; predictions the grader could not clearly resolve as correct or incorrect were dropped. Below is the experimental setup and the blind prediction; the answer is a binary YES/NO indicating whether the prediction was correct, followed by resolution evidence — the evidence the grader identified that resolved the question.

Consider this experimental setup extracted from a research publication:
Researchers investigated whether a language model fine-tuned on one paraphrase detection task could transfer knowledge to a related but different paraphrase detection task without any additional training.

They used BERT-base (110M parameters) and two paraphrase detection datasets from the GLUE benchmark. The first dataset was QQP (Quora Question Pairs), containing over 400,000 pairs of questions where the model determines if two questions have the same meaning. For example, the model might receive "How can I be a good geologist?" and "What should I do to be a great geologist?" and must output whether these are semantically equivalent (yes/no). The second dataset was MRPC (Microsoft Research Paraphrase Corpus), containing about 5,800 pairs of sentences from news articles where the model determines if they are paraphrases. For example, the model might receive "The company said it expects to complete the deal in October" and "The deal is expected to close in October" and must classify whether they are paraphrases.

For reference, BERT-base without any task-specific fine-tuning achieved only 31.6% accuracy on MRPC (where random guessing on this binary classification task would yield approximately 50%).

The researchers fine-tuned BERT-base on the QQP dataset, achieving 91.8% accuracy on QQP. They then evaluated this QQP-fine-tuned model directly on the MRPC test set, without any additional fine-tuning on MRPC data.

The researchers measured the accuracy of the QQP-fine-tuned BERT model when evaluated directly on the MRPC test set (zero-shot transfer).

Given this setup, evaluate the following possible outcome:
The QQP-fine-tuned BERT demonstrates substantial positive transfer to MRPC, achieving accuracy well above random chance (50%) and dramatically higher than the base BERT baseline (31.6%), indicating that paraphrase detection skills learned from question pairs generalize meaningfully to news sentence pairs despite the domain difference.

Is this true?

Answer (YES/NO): YES